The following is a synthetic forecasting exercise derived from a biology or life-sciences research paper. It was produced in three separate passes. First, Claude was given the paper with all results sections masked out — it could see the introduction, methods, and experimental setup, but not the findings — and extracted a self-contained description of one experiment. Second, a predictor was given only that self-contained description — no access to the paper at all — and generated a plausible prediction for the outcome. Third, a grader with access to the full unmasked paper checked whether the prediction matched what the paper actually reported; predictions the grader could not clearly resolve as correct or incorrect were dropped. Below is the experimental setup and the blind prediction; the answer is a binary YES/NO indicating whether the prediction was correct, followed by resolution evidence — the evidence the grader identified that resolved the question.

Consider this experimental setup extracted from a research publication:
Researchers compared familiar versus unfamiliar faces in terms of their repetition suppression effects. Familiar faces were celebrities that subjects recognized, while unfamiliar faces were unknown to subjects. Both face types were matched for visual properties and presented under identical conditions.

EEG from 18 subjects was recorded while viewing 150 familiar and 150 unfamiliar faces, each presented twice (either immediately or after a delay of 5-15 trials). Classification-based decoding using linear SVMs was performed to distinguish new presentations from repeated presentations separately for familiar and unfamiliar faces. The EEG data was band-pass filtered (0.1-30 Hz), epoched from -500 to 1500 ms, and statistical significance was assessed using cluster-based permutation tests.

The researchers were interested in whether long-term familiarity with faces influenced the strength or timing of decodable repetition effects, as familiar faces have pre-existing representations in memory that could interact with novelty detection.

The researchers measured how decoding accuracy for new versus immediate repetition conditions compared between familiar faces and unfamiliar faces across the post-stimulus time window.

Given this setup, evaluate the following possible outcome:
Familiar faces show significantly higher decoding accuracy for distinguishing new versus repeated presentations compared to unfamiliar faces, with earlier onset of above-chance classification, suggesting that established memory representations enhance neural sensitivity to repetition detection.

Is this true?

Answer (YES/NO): NO